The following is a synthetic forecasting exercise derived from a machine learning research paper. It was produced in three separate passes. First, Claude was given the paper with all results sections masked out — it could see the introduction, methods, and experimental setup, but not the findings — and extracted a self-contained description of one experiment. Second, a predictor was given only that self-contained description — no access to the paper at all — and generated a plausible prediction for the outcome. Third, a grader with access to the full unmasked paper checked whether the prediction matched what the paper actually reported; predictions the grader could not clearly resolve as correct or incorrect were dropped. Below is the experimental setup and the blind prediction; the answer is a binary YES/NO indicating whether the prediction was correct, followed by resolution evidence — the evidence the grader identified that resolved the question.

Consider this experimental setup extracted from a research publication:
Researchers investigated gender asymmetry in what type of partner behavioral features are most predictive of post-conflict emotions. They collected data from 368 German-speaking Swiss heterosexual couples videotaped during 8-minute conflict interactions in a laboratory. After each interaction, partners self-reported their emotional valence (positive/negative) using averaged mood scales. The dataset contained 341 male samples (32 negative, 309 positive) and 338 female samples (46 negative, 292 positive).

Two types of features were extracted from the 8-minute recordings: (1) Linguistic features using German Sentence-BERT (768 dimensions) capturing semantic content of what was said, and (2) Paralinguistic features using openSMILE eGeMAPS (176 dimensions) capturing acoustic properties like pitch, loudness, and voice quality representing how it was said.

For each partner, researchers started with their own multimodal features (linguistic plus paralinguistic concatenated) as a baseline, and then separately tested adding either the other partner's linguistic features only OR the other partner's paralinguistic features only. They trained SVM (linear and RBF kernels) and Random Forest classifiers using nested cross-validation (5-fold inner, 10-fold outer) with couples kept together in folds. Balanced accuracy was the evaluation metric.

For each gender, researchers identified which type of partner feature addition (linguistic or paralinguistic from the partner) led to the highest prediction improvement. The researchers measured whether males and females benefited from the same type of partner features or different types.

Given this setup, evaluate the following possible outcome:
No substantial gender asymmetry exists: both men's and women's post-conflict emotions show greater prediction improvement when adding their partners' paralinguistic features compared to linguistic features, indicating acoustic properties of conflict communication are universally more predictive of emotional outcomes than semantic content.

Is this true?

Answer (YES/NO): NO